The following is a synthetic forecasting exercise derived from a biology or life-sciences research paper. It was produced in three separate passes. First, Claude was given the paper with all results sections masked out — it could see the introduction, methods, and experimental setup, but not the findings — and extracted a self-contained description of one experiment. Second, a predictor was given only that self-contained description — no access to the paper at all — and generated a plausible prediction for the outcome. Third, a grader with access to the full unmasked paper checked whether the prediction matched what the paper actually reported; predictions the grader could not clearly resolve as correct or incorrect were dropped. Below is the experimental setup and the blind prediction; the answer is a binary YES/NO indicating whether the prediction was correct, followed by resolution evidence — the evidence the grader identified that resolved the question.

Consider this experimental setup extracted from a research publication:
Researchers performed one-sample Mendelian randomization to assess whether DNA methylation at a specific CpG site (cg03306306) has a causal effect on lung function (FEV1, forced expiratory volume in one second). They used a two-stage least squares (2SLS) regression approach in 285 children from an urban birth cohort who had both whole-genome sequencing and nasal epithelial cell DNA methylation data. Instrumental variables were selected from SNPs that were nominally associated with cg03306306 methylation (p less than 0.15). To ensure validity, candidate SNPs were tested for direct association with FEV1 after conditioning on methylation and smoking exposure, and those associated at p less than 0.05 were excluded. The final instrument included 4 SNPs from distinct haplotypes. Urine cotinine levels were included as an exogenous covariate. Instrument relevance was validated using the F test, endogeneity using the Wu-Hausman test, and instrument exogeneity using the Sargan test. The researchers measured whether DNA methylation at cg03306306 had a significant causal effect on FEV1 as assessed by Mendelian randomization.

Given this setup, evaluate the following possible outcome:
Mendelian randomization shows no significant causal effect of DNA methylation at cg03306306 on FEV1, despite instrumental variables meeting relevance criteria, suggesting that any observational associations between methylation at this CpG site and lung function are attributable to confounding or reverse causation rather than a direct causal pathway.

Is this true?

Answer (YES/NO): NO